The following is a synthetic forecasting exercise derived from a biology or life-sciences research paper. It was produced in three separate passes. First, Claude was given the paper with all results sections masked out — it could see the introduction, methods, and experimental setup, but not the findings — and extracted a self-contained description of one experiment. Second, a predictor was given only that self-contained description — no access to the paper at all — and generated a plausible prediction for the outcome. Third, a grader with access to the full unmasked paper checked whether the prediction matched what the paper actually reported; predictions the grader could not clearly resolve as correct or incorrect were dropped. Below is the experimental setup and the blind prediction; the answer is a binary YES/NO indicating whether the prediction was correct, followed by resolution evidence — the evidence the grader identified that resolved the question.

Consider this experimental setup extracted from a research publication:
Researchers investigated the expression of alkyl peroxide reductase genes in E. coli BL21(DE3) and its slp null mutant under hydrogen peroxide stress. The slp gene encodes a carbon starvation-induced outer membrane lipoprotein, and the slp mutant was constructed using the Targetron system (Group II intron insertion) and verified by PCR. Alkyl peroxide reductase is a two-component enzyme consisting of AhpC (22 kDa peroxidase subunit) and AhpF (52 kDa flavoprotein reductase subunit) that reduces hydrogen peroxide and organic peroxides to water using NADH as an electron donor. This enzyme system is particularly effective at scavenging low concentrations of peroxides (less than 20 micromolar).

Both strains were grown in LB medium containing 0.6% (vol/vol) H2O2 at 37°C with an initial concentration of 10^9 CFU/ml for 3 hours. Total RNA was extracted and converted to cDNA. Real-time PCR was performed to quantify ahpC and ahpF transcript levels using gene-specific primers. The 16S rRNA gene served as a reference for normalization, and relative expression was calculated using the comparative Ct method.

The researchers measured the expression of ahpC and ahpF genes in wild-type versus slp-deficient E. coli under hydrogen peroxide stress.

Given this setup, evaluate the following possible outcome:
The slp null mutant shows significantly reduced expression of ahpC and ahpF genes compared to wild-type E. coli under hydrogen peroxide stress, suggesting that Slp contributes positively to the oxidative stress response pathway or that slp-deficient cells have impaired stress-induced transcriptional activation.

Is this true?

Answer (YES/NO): NO